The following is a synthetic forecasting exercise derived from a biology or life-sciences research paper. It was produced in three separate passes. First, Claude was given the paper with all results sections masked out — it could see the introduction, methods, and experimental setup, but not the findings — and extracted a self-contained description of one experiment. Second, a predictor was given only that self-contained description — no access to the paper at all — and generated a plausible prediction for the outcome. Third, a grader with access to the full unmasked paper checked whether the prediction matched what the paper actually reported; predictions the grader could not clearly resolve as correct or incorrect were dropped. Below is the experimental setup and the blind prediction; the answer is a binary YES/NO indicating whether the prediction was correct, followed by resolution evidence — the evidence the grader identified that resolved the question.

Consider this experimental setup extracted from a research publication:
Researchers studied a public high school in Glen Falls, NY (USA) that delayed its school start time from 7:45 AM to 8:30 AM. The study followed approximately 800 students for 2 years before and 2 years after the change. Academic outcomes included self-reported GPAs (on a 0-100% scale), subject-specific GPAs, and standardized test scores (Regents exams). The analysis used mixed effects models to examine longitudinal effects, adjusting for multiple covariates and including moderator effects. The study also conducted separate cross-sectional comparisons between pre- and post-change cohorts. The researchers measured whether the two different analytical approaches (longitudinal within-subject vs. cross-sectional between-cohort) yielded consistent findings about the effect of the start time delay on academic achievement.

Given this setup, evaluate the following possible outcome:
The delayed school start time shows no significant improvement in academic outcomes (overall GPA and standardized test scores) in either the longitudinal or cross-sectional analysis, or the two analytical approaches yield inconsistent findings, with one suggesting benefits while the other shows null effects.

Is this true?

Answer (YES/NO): YES